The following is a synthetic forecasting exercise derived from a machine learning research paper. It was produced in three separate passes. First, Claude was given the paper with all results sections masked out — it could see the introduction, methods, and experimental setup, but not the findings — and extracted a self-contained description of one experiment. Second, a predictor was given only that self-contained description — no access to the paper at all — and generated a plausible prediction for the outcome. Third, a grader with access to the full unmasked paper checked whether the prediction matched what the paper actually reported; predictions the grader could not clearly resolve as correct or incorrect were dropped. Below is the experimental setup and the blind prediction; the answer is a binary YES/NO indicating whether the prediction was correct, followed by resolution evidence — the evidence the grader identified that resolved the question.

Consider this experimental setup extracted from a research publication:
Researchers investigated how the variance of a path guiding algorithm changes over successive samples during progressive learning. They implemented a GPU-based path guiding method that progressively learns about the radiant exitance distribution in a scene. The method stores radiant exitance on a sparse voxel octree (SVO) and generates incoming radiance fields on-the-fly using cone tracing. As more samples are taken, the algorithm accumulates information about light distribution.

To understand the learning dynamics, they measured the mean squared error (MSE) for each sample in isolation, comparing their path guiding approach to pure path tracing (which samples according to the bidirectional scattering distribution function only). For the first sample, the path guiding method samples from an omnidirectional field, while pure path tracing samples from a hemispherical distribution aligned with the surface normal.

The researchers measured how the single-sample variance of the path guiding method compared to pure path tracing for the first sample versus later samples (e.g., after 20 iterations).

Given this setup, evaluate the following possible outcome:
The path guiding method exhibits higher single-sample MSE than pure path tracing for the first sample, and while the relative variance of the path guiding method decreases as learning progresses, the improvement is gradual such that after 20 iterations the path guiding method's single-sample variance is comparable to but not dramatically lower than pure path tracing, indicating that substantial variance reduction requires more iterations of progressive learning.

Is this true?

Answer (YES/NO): NO